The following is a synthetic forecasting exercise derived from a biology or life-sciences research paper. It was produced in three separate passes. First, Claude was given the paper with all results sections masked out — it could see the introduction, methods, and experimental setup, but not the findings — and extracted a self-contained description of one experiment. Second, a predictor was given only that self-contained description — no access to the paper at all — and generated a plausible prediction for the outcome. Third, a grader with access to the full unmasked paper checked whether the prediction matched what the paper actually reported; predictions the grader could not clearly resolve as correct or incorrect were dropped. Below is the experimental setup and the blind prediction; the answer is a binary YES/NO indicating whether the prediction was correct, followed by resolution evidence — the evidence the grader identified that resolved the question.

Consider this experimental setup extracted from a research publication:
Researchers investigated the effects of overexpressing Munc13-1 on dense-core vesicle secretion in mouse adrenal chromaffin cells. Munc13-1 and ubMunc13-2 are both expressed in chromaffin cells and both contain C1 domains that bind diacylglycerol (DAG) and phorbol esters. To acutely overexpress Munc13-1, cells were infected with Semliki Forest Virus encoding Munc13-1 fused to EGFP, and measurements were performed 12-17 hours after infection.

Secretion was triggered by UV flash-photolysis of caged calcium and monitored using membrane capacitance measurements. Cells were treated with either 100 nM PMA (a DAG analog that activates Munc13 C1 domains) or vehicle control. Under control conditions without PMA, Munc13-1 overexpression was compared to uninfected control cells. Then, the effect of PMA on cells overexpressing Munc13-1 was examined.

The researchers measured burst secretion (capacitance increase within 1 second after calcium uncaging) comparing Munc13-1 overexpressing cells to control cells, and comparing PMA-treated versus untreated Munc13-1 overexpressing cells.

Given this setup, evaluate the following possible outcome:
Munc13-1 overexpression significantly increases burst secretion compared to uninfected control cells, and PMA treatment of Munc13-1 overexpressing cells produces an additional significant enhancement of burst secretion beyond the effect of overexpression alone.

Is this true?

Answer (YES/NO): NO